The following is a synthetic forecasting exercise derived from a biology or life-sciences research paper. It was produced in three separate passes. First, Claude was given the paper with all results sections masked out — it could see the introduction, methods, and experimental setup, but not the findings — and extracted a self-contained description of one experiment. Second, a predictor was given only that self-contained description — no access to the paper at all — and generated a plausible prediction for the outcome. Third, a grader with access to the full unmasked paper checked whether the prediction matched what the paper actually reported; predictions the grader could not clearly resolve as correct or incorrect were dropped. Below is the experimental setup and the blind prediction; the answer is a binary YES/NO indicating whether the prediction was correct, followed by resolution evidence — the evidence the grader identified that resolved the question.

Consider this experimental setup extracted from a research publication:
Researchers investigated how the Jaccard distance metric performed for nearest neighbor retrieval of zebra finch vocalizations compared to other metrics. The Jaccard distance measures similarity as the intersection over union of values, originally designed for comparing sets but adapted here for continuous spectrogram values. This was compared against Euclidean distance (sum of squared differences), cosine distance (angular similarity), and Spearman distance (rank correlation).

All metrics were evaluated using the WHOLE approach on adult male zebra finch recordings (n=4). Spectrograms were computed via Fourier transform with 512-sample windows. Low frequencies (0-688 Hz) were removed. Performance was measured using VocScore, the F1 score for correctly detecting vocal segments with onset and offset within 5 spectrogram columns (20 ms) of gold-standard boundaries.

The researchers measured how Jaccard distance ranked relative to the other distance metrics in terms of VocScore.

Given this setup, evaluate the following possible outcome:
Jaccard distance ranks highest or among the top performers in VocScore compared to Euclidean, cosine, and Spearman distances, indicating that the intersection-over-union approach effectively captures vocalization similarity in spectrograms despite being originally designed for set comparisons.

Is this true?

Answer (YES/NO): NO